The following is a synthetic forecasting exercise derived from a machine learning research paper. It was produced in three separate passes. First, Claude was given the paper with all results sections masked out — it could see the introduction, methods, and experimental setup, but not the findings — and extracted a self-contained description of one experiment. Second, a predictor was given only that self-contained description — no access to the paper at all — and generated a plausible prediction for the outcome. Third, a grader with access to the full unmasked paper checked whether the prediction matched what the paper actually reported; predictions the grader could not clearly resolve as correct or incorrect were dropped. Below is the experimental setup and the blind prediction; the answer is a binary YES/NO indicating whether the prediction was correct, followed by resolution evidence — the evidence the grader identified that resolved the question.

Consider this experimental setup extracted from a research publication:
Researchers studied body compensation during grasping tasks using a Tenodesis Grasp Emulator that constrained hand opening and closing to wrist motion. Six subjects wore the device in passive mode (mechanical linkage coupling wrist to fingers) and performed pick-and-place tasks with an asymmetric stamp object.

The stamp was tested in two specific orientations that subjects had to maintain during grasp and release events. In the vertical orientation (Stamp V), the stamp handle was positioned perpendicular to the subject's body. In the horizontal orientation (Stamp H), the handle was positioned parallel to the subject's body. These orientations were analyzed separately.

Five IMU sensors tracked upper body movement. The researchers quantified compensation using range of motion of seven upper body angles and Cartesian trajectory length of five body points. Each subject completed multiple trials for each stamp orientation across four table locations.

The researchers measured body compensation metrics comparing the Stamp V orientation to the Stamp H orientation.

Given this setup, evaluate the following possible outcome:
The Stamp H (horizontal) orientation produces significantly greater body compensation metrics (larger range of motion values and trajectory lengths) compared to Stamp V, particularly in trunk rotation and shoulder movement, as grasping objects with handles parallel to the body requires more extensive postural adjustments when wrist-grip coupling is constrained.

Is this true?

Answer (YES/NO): NO